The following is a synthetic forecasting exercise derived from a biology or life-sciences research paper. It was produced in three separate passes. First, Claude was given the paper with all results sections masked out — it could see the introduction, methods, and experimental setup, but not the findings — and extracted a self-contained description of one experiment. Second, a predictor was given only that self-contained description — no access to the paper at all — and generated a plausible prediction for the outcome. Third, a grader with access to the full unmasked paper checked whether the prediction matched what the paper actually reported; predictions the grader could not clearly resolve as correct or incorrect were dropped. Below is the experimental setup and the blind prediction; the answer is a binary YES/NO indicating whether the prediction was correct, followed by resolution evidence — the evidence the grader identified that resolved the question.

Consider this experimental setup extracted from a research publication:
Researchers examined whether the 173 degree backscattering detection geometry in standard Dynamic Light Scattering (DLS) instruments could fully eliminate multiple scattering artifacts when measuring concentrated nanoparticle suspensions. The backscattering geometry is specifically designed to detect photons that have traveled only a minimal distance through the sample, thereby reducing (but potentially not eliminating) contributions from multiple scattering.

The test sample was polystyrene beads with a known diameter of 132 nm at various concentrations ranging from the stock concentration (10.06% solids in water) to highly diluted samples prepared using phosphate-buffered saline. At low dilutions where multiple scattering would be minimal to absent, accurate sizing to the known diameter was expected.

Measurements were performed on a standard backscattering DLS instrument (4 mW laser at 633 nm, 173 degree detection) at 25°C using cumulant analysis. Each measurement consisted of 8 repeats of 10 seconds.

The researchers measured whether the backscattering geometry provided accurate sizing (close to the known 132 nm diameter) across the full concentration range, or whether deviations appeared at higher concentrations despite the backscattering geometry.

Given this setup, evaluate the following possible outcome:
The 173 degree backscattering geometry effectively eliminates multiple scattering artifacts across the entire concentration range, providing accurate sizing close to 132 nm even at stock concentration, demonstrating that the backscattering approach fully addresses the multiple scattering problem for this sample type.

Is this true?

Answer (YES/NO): NO